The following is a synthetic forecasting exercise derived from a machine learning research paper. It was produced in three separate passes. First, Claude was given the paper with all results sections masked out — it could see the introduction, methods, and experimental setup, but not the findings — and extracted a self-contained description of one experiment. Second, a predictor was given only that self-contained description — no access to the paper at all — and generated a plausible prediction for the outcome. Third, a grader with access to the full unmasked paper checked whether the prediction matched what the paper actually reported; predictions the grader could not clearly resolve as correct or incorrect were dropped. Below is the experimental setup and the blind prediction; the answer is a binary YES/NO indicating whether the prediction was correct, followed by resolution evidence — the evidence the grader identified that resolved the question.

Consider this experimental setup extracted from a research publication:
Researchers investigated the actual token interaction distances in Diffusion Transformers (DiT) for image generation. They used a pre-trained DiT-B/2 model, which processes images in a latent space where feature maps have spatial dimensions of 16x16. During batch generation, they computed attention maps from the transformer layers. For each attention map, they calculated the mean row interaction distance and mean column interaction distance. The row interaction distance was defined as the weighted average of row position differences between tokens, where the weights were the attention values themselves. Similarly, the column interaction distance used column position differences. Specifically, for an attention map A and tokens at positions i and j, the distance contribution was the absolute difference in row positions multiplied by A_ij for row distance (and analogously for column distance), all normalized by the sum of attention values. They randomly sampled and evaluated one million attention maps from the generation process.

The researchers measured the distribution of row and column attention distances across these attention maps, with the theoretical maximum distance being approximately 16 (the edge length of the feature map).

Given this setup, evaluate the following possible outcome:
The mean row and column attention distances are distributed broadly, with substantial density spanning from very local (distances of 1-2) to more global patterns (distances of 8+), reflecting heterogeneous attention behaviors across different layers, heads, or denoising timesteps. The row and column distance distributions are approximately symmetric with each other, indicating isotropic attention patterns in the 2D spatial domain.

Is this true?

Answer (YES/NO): NO